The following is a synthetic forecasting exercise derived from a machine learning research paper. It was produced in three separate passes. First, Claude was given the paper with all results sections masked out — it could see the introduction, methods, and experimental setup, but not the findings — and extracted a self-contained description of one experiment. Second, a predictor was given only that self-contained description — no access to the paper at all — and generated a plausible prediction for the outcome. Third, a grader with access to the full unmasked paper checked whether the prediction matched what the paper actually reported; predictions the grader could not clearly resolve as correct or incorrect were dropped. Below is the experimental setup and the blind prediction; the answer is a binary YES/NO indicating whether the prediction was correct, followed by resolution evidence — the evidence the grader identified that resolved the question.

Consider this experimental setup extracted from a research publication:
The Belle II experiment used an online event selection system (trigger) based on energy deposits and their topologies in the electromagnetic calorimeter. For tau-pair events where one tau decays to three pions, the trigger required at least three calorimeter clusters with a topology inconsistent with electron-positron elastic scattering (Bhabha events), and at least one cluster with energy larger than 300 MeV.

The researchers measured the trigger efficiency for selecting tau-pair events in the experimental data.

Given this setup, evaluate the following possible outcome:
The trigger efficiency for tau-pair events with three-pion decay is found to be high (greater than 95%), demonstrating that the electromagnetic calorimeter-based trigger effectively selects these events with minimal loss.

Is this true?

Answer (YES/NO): NO